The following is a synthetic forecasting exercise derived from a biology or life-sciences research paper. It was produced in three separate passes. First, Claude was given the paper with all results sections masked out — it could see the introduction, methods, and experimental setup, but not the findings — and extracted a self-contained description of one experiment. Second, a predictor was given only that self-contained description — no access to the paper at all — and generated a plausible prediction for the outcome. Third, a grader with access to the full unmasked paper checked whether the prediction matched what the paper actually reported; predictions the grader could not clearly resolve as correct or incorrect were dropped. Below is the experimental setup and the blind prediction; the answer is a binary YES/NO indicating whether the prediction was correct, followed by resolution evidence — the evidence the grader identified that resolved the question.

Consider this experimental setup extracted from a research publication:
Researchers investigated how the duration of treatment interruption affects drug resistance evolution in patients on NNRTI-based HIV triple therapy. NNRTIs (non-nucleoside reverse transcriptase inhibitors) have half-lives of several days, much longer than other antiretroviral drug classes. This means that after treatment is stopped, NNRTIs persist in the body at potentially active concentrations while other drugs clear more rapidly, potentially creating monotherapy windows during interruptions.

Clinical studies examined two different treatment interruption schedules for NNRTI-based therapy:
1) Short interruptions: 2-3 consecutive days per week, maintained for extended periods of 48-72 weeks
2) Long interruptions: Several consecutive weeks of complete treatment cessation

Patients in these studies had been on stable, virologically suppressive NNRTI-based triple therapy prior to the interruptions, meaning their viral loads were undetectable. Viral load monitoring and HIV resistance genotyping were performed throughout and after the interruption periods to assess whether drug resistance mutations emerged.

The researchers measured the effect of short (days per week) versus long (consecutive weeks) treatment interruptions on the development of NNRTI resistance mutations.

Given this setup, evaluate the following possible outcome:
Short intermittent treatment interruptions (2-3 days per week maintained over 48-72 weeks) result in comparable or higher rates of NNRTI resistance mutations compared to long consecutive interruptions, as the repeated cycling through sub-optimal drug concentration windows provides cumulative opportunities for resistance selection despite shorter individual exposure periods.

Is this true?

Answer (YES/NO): NO